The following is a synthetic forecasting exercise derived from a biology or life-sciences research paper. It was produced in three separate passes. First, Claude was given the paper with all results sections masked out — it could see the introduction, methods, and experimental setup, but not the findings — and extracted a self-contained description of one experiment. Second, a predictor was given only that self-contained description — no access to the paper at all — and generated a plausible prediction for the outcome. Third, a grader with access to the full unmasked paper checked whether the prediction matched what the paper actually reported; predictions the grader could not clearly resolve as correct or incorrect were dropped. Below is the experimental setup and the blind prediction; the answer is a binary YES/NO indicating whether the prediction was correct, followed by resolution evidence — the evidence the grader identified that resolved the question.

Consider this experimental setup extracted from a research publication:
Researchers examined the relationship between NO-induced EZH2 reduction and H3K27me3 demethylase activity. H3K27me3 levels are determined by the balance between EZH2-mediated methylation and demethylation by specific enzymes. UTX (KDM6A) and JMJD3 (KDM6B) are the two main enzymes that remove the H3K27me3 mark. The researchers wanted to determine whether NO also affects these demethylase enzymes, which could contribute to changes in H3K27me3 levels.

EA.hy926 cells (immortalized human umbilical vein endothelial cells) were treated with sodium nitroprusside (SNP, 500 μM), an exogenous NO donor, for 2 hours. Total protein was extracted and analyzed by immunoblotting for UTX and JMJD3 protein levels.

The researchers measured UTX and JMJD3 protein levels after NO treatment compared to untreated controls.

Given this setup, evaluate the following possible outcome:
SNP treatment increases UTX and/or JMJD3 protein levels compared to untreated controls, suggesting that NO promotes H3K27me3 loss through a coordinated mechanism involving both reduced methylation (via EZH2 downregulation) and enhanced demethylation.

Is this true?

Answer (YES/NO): NO